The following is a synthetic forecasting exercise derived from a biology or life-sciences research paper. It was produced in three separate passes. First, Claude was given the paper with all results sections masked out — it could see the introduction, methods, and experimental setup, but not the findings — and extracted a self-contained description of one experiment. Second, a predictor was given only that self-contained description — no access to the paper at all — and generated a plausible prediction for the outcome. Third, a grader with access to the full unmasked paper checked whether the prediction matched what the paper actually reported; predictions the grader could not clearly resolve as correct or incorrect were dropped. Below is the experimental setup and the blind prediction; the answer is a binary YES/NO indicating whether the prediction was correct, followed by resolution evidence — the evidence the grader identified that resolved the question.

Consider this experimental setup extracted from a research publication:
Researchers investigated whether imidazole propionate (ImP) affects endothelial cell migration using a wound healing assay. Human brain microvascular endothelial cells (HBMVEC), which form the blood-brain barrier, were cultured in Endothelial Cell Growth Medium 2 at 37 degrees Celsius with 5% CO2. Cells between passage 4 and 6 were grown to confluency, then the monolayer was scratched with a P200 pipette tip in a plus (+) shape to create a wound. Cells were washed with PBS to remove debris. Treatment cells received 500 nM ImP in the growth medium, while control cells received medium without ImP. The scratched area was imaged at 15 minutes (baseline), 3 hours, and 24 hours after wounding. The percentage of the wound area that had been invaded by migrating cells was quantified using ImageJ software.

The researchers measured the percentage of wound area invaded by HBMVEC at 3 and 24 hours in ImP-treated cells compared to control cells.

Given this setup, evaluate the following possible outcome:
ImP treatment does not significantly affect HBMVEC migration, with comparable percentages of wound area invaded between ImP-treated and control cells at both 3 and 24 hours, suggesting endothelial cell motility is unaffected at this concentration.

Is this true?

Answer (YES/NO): NO